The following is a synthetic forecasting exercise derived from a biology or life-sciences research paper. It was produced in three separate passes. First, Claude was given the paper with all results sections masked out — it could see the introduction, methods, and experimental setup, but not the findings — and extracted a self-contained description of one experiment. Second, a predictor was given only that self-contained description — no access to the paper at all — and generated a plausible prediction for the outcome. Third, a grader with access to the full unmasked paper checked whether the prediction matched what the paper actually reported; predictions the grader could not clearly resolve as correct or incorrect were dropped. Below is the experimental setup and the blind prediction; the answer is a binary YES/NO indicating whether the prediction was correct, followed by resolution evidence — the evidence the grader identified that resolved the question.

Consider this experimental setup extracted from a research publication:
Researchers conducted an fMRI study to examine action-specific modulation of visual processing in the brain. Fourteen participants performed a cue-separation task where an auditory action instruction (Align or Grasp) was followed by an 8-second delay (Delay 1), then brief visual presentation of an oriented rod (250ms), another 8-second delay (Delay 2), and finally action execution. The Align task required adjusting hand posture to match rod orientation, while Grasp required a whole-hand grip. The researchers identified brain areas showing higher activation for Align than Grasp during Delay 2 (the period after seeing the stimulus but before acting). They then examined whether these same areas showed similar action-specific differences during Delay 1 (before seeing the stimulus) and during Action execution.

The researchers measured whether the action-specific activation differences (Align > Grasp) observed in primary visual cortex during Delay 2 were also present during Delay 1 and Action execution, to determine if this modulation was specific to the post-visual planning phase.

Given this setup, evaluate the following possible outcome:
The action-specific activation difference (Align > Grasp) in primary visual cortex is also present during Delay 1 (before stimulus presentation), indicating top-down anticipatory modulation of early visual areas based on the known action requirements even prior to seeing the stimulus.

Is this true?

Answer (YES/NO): NO